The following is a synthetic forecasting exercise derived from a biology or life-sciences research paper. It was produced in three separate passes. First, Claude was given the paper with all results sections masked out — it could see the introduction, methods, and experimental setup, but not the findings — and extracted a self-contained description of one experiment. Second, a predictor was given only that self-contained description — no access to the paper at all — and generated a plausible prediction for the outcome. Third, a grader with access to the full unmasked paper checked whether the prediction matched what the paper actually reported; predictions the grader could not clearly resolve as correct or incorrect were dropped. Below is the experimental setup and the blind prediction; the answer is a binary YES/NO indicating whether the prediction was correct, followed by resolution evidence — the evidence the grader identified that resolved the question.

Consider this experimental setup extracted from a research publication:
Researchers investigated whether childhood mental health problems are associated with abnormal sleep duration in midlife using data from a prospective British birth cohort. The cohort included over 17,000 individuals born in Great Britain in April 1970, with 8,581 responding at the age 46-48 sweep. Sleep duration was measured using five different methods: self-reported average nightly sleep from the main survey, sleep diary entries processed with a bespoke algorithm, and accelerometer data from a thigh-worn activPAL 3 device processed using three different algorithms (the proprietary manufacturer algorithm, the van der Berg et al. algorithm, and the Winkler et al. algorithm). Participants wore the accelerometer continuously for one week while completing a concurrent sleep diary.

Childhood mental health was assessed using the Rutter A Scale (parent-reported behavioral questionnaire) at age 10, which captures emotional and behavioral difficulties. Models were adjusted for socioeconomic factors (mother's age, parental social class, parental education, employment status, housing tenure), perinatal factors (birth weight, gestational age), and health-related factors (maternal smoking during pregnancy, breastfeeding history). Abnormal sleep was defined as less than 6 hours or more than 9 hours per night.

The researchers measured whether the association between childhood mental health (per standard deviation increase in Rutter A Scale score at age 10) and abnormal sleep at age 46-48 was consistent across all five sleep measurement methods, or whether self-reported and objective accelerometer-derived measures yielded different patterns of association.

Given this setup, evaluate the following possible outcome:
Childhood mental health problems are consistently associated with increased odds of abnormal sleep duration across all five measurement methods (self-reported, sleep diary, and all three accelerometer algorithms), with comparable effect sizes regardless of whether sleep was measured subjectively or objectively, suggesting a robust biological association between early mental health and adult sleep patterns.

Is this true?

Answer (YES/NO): NO